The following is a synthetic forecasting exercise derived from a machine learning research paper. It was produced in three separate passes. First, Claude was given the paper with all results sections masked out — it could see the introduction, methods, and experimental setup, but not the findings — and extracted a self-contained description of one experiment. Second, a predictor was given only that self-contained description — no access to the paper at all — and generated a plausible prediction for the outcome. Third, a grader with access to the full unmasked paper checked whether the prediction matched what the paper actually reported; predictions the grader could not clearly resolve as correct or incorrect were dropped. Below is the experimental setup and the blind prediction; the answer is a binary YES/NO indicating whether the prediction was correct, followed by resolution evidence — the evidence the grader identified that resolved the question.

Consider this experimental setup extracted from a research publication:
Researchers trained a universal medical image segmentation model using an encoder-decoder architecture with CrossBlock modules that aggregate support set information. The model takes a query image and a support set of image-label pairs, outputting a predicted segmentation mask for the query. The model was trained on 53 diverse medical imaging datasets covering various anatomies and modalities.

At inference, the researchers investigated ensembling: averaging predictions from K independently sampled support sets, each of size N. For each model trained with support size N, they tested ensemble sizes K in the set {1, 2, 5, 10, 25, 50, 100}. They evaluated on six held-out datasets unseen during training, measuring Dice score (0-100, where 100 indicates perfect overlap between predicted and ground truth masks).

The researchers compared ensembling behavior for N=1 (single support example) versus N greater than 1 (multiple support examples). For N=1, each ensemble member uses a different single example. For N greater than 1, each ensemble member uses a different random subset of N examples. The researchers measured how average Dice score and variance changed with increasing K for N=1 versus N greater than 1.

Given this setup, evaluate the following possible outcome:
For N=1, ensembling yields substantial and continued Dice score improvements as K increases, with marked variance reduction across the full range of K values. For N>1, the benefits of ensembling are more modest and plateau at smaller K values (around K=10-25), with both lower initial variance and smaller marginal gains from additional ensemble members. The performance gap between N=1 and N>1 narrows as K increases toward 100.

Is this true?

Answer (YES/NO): NO